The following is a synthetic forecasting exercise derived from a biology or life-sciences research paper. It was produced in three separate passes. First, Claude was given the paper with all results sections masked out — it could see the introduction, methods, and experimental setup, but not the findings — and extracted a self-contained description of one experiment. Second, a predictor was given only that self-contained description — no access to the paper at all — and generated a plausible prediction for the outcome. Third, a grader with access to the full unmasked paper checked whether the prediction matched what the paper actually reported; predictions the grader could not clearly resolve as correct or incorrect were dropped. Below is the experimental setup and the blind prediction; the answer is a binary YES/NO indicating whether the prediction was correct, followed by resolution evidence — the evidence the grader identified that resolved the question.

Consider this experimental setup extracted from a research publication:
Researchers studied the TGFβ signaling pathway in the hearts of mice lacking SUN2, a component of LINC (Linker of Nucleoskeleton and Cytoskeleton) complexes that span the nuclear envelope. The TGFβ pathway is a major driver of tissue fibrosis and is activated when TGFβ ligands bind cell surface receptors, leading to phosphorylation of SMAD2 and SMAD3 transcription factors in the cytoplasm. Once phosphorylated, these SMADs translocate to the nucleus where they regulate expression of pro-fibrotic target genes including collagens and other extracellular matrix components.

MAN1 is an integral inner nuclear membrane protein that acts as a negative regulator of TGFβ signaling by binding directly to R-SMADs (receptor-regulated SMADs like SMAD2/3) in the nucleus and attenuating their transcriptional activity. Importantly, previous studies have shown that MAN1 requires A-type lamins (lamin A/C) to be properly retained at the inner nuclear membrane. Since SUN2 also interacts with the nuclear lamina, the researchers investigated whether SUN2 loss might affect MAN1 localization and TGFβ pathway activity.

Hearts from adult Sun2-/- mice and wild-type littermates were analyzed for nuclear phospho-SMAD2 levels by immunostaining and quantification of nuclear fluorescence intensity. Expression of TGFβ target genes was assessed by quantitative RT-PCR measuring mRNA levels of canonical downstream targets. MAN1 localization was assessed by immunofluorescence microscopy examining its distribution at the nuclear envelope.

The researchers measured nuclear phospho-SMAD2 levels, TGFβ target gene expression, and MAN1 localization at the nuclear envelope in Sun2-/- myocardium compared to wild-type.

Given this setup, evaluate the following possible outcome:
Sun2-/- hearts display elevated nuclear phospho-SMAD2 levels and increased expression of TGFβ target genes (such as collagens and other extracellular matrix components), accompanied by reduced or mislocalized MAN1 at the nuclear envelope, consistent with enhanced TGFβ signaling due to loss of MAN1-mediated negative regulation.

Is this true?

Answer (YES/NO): NO